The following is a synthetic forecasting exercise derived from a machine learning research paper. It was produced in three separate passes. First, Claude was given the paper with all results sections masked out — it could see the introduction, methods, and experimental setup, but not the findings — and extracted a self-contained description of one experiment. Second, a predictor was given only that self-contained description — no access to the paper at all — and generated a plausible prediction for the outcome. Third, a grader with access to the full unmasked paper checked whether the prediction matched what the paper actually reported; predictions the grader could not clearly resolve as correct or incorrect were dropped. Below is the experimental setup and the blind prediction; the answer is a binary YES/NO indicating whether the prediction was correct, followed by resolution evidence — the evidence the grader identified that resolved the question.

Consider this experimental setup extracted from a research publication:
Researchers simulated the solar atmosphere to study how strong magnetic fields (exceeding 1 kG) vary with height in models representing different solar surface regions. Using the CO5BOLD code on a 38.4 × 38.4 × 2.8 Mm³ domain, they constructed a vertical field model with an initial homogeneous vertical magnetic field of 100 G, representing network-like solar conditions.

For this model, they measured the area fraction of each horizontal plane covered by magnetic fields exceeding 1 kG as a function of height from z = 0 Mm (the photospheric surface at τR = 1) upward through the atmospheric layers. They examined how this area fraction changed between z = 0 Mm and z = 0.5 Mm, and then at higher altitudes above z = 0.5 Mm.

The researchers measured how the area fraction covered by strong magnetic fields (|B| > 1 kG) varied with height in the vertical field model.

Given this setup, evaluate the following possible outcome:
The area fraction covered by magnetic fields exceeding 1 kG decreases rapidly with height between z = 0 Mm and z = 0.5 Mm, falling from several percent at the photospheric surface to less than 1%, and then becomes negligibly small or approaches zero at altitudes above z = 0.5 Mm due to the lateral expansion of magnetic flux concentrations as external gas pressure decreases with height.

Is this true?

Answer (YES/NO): NO